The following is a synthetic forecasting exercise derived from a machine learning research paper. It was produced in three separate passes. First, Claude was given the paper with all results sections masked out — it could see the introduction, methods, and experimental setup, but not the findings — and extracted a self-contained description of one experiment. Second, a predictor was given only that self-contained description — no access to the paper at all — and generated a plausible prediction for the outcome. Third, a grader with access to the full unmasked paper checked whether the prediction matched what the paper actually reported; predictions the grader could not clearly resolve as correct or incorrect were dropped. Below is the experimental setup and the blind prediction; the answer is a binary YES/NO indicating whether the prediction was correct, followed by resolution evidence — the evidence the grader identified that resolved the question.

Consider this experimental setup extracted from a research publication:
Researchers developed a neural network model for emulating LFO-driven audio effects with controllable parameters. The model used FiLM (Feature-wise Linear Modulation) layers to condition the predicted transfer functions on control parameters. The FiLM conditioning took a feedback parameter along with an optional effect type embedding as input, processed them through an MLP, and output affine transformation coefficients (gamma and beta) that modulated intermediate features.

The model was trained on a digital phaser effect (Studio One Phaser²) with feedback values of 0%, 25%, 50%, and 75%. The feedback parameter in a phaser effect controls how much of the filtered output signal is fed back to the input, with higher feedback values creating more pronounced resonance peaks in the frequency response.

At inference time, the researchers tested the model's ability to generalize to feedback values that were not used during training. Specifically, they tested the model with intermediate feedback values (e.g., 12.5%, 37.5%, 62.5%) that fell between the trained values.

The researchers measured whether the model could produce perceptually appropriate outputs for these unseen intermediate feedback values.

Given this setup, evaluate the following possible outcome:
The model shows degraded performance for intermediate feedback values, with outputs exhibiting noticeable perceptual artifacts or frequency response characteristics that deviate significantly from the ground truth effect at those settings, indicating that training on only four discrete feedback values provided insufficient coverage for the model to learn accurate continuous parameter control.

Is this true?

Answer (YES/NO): NO